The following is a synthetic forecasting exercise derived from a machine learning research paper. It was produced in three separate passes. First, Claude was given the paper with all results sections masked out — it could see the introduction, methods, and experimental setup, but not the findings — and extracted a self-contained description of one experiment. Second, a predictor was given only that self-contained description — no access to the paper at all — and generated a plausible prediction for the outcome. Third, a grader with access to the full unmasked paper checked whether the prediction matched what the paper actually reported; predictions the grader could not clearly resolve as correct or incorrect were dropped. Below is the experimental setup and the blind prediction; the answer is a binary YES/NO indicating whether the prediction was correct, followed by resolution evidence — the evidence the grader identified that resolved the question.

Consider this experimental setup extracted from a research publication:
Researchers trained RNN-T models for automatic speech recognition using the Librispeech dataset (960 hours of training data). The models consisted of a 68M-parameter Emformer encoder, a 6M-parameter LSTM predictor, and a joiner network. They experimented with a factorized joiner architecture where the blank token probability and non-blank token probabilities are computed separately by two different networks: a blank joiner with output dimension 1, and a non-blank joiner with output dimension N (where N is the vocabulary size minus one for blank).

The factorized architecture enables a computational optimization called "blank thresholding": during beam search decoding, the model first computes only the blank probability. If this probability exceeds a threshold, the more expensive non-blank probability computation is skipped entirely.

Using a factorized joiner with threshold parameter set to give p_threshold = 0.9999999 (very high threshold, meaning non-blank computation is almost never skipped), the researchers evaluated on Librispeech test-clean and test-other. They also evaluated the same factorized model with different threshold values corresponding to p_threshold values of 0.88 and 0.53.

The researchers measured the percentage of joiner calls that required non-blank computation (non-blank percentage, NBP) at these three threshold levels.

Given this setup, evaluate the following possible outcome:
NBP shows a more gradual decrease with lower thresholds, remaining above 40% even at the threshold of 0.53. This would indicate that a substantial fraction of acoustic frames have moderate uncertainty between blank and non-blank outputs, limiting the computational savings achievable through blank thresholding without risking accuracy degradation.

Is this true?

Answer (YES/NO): NO